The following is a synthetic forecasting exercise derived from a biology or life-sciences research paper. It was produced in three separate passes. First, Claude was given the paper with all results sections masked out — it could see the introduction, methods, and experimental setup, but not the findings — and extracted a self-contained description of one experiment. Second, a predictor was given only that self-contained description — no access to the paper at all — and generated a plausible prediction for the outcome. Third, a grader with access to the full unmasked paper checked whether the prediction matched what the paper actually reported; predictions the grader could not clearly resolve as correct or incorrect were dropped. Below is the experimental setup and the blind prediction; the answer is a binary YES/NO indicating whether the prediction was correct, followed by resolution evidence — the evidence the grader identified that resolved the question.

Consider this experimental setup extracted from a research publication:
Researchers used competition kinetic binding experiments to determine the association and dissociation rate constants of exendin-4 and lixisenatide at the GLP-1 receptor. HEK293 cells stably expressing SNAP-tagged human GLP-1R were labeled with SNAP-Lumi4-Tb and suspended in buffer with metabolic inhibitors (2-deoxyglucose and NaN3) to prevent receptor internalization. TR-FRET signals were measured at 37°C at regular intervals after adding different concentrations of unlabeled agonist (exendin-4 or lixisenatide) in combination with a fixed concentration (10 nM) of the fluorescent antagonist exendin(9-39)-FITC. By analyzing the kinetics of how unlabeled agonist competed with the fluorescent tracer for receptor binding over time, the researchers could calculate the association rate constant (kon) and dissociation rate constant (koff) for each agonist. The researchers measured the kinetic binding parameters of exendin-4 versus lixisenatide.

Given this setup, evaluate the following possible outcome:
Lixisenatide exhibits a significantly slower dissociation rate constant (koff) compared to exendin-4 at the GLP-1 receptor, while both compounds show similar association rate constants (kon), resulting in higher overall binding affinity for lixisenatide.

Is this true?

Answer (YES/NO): NO